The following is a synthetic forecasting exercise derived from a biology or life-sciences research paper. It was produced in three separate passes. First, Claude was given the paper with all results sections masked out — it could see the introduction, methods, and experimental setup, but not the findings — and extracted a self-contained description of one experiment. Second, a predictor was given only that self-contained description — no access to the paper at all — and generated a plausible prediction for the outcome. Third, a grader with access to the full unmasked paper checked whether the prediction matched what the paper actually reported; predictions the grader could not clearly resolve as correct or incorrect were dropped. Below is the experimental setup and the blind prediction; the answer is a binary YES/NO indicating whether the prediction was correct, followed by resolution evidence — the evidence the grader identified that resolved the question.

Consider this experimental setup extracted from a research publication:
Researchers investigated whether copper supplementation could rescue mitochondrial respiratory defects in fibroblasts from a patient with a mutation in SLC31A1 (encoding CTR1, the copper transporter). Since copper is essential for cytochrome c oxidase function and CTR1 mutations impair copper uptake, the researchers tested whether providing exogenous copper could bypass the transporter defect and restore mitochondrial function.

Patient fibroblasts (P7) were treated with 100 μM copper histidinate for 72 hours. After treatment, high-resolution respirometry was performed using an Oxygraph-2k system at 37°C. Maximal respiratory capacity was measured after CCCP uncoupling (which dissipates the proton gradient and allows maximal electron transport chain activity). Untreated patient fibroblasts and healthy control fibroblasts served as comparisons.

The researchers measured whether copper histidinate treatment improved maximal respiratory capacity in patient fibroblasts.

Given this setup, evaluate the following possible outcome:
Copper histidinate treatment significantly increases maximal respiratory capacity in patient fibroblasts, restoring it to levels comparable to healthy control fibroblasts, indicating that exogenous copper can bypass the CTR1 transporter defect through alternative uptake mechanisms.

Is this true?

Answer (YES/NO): NO